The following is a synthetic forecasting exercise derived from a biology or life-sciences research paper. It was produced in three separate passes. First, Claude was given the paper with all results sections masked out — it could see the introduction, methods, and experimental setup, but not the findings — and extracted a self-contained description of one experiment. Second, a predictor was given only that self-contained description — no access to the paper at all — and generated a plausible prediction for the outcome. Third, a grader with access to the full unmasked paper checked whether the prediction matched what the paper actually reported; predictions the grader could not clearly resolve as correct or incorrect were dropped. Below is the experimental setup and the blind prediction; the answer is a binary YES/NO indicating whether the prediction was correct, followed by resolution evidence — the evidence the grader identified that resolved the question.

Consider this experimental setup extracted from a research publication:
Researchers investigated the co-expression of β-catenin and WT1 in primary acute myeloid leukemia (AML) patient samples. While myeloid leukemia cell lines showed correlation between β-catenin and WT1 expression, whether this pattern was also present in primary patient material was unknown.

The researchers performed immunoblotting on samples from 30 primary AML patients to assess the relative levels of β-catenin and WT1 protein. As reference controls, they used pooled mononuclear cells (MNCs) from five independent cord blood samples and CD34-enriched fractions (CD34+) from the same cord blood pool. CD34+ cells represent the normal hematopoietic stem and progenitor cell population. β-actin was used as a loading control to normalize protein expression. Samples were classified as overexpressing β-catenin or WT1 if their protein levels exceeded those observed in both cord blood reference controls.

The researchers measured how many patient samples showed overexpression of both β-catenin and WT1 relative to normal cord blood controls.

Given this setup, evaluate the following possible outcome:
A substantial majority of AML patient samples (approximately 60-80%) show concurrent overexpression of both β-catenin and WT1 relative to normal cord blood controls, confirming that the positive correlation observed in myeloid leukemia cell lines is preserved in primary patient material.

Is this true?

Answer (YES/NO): NO